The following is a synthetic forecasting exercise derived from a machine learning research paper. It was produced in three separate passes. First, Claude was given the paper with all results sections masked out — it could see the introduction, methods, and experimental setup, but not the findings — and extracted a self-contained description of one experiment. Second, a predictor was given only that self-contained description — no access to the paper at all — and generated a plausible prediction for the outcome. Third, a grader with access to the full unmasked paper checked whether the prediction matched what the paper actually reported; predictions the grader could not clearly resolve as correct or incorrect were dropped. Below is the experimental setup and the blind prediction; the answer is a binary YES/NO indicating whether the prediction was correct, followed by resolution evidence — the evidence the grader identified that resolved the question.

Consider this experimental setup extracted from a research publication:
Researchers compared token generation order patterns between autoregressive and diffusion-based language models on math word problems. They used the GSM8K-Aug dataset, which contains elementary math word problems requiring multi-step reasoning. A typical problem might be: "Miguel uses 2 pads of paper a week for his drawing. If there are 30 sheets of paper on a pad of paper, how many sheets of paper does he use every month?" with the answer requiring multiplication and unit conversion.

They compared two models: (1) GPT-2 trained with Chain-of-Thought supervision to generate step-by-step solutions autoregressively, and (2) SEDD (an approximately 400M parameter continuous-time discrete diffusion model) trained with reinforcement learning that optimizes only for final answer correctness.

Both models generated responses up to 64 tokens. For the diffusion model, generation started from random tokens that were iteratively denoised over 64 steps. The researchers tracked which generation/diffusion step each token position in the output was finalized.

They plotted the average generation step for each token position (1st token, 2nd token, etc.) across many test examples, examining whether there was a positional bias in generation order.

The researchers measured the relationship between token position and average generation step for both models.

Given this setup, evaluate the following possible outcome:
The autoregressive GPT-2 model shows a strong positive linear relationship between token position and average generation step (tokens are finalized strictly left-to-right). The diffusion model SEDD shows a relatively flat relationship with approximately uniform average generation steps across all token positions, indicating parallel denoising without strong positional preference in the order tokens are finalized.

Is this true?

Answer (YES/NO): YES